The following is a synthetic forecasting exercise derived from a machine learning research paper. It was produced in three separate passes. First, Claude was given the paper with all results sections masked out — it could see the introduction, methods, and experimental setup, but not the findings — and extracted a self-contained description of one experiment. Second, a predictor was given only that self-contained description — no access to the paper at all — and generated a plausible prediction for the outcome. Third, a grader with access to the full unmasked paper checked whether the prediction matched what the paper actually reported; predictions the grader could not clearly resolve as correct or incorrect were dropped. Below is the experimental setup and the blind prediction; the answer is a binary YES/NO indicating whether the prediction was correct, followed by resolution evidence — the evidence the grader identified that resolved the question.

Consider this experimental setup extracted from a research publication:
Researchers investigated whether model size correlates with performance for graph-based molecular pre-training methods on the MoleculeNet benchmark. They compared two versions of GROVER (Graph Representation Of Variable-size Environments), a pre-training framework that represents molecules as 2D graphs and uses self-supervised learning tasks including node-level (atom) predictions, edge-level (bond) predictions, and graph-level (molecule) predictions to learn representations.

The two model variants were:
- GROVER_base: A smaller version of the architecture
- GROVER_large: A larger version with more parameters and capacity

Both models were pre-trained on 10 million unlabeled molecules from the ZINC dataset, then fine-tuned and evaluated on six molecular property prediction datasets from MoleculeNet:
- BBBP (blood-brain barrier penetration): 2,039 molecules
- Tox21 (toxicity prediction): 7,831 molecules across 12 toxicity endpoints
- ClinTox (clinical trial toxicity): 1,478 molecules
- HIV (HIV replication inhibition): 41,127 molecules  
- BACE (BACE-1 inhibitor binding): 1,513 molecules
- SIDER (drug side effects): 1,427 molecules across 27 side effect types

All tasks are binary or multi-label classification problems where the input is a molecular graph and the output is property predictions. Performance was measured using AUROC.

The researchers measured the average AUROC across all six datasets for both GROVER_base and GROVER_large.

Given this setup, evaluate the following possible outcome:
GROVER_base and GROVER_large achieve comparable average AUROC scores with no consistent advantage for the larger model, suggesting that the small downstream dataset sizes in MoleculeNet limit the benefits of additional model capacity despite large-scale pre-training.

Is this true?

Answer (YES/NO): YES